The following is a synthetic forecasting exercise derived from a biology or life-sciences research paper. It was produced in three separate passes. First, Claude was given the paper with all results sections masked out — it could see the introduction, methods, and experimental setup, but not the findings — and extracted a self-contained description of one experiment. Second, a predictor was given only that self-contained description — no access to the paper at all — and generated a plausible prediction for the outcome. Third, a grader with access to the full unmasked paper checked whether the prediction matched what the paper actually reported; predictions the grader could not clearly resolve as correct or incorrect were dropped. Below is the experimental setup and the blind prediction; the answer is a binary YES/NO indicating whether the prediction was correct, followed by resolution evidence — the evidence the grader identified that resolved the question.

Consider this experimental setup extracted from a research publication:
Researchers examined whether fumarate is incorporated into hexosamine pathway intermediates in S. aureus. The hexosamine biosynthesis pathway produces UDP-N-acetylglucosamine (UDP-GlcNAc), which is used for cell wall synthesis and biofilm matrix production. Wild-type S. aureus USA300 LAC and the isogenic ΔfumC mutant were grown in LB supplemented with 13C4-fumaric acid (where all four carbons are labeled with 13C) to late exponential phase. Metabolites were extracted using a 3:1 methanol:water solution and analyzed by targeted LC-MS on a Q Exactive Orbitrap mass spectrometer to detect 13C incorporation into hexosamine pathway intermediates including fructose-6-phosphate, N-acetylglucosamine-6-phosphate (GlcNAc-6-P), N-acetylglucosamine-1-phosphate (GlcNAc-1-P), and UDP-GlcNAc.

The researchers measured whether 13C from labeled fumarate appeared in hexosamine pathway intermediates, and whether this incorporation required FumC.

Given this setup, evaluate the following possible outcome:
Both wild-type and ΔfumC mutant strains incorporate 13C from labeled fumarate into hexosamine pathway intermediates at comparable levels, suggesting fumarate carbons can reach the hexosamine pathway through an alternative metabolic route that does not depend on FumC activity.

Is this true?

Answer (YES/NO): NO